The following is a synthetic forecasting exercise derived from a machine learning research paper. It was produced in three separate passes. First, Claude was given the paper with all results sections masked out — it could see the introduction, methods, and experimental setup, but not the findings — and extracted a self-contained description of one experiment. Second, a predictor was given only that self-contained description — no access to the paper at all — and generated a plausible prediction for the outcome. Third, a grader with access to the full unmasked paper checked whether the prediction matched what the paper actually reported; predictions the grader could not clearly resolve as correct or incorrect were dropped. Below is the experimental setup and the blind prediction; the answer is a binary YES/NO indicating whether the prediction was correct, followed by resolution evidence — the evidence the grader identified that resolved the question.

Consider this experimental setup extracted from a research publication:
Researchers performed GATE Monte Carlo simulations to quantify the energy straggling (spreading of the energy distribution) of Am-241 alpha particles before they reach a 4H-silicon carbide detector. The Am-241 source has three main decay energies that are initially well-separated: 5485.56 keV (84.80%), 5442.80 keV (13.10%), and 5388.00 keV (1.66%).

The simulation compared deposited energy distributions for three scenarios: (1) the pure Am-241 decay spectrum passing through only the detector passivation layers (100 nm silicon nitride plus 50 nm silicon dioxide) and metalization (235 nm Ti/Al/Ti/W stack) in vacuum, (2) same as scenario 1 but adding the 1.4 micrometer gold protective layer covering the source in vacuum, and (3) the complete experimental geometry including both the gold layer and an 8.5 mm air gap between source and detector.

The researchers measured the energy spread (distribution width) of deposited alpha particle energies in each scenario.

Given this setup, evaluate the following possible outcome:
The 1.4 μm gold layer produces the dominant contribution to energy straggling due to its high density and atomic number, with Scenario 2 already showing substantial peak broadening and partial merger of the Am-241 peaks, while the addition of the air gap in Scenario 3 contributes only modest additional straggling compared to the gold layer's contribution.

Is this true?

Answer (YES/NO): NO